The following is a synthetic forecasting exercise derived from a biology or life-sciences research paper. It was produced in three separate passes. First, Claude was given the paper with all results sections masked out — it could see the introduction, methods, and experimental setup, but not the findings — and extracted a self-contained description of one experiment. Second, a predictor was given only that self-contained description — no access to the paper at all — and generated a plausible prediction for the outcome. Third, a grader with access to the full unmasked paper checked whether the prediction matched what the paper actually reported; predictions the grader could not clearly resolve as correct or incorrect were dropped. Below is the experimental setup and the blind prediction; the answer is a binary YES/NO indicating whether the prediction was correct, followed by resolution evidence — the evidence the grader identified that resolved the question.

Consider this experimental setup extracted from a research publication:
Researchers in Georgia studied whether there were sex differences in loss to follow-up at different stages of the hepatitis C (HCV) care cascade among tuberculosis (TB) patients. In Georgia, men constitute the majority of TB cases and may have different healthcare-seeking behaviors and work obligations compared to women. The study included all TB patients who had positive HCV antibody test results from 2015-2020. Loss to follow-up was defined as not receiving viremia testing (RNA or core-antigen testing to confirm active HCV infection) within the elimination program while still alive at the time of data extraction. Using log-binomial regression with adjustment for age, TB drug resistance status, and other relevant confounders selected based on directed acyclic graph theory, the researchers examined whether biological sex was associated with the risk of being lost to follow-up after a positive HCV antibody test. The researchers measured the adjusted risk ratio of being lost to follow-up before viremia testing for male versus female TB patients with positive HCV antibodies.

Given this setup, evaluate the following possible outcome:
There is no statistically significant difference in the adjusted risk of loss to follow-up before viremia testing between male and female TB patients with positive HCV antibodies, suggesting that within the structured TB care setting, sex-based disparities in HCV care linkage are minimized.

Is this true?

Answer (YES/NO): YES